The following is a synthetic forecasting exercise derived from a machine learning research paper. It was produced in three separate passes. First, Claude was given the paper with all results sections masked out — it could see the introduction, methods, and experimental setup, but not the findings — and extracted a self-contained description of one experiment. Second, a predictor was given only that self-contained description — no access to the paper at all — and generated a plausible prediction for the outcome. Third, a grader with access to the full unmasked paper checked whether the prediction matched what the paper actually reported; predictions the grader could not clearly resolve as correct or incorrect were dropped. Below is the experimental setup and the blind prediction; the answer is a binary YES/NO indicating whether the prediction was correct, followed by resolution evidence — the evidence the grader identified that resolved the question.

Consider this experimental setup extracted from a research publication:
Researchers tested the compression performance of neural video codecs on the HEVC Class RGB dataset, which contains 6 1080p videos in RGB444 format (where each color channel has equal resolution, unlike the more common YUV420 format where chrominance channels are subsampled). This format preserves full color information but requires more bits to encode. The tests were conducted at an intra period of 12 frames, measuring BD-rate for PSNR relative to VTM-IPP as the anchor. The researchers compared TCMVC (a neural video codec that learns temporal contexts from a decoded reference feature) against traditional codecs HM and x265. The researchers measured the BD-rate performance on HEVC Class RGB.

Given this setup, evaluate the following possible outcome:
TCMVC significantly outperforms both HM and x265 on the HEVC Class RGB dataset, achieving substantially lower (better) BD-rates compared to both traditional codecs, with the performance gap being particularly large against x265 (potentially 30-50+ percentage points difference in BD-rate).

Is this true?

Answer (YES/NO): YES